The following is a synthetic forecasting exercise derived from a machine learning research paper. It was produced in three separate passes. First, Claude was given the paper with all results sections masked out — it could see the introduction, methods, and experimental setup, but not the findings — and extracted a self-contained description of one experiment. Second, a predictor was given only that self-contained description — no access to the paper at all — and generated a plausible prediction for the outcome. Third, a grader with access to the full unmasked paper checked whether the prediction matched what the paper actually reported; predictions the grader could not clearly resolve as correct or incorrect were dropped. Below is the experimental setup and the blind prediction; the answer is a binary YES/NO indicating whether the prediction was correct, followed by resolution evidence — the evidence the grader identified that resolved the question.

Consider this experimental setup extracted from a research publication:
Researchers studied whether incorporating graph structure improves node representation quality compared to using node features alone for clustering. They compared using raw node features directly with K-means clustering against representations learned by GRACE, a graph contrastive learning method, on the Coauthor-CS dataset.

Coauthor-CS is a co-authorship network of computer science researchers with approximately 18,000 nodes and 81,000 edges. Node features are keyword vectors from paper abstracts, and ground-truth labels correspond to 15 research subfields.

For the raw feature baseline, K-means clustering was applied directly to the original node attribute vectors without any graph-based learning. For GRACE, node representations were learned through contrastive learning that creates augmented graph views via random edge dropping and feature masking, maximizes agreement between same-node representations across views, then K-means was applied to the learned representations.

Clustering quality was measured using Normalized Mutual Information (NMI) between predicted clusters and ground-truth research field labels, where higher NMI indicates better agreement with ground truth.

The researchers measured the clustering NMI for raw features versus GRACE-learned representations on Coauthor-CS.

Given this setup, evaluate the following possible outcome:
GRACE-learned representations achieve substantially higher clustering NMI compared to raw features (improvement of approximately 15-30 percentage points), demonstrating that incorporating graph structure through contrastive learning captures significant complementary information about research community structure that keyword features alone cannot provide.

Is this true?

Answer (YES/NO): NO